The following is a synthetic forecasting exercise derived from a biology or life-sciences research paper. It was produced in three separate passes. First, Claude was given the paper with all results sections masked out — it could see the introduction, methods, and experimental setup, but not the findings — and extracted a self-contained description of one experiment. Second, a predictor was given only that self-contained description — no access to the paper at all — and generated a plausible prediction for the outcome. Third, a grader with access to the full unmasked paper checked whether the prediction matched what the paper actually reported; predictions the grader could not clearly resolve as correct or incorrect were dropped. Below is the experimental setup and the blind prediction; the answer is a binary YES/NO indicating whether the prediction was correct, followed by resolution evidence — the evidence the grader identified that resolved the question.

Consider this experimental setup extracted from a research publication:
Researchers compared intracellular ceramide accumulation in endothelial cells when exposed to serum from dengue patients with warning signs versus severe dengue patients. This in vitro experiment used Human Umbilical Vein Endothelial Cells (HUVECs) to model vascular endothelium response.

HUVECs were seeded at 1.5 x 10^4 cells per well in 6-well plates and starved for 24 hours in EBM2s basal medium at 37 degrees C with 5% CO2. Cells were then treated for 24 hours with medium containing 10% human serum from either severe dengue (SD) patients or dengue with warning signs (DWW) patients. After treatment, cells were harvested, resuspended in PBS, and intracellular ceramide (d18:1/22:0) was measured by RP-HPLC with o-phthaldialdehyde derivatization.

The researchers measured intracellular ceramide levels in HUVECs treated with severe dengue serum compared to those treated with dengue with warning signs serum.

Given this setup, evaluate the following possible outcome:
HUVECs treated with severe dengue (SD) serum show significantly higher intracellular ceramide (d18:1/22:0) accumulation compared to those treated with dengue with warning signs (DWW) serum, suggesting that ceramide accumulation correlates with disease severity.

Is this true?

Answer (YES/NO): NO